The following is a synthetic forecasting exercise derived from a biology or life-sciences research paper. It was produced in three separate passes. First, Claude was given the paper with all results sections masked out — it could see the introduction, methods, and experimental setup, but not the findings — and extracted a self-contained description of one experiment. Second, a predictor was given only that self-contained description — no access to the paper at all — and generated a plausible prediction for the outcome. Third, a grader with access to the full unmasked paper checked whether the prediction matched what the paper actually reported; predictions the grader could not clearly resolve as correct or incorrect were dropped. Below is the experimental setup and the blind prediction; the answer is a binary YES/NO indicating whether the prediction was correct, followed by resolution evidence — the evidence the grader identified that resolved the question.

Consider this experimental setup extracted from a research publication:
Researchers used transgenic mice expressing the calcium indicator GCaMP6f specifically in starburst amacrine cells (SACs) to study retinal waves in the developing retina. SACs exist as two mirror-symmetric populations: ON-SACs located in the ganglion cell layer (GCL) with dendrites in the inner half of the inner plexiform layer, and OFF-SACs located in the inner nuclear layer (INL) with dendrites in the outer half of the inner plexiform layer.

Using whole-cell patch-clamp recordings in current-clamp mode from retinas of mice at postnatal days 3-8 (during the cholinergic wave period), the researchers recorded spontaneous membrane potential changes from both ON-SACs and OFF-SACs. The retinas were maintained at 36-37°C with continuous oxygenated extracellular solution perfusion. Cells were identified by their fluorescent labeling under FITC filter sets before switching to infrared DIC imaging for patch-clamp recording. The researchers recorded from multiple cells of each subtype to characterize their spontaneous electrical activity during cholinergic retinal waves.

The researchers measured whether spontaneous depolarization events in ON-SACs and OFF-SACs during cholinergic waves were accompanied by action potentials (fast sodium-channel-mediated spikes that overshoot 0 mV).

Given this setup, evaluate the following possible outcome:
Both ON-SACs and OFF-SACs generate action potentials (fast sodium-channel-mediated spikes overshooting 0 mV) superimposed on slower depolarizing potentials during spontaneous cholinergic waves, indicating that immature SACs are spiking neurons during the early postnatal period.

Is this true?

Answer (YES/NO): NO